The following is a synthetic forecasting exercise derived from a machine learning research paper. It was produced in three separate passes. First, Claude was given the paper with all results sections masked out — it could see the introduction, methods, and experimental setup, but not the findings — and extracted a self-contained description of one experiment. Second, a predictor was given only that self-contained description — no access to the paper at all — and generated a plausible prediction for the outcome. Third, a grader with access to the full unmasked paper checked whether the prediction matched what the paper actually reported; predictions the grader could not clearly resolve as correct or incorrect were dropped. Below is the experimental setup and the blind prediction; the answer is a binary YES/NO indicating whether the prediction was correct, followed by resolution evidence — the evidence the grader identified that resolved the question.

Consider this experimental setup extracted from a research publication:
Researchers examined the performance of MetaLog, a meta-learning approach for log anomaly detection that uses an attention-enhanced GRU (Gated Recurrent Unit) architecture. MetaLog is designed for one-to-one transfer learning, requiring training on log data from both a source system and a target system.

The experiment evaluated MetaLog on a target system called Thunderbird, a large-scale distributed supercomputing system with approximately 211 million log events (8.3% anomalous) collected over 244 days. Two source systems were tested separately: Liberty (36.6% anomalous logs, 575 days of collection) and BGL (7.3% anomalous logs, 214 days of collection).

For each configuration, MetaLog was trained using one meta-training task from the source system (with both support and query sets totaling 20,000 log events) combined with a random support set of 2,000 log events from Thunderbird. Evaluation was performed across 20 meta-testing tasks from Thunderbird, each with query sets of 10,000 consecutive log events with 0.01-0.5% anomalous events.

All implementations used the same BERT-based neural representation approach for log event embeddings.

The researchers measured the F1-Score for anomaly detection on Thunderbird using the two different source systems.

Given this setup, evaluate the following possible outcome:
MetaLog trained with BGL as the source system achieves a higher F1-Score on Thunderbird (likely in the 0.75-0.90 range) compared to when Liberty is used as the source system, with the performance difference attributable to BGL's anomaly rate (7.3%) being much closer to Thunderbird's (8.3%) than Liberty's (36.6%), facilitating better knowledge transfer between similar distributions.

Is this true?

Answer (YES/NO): NO